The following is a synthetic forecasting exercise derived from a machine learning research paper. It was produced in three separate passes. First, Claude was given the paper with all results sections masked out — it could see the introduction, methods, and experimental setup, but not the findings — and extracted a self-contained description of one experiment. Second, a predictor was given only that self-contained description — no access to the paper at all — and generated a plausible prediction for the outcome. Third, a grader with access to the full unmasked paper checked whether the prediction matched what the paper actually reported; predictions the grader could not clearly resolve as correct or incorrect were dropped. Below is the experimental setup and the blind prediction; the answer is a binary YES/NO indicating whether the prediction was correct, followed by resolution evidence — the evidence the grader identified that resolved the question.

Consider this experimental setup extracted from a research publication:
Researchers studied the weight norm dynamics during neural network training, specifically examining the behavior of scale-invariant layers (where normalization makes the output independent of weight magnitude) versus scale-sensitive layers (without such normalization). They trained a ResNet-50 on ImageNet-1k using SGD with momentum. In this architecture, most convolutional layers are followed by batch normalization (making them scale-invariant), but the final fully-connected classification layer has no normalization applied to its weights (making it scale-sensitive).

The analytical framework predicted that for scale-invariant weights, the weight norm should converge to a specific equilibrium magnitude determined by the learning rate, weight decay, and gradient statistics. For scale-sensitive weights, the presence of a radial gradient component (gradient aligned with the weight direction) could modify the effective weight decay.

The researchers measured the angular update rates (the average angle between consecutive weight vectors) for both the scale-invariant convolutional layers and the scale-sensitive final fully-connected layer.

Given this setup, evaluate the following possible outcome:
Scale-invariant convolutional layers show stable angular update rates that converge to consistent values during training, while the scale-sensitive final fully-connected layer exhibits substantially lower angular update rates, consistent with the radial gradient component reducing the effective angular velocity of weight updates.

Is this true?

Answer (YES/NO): NO